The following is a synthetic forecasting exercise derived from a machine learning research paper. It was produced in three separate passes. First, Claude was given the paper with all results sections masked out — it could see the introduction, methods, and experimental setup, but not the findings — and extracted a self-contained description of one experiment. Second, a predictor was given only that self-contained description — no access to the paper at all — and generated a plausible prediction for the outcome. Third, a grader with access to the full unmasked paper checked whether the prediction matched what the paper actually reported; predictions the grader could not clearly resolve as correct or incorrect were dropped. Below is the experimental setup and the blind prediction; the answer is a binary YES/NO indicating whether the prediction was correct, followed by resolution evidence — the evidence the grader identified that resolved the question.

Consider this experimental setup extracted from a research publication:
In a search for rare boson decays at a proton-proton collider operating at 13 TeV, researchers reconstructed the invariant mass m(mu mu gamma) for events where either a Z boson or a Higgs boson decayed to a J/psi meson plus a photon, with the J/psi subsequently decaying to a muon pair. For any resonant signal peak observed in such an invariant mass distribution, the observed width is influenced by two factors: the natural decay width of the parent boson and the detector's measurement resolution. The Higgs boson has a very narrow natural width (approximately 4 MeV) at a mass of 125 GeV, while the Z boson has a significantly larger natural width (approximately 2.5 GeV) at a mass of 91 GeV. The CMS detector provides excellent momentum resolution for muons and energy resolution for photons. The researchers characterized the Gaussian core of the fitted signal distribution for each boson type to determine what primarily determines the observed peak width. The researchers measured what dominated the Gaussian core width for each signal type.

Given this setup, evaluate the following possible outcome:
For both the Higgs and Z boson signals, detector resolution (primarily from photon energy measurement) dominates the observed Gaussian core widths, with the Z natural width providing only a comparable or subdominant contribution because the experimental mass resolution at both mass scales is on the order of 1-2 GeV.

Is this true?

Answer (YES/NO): NO